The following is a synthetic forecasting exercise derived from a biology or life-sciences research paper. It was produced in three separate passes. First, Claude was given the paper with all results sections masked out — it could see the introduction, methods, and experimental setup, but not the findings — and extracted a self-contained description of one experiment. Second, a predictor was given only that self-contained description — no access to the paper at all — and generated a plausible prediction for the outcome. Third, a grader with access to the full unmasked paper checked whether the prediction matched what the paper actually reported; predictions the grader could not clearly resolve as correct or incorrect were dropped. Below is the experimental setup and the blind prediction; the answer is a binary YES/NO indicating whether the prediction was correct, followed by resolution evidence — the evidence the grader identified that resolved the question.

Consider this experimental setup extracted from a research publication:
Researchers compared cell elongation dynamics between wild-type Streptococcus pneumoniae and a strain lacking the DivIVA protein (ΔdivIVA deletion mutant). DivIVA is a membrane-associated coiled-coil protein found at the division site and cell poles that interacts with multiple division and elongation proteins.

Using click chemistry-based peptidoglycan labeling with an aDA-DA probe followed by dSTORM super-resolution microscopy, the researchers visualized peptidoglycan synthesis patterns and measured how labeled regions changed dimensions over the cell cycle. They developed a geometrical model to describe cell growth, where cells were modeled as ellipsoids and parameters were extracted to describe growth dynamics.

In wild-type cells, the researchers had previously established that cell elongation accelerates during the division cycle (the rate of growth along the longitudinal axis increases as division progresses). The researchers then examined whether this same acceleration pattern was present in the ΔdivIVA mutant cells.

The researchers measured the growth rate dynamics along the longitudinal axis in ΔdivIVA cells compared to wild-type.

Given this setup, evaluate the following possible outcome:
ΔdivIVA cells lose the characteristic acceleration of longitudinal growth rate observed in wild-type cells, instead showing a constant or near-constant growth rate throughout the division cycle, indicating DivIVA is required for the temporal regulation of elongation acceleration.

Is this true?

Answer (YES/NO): NO